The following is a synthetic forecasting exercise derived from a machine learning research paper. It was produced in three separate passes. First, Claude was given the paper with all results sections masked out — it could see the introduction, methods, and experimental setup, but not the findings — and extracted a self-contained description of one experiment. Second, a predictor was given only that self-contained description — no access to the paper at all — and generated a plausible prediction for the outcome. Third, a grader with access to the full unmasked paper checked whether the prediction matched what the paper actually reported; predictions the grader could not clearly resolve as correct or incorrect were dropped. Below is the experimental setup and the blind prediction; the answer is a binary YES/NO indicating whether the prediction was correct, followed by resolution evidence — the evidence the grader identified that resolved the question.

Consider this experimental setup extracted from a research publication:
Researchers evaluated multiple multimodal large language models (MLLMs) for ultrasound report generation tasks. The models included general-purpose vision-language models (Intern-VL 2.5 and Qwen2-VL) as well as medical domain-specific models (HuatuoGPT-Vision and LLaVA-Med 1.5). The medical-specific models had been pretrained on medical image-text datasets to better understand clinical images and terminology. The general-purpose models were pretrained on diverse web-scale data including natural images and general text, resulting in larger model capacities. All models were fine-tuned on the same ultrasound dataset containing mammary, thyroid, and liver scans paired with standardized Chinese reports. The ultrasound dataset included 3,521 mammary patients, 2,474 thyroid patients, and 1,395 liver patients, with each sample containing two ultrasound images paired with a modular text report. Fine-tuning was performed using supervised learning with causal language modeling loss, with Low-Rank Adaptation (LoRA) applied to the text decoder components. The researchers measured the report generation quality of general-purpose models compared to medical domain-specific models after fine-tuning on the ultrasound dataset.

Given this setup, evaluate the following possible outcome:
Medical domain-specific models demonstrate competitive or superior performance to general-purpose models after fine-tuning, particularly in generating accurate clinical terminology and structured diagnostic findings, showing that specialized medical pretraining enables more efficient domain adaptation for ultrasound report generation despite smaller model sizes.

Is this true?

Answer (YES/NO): NO